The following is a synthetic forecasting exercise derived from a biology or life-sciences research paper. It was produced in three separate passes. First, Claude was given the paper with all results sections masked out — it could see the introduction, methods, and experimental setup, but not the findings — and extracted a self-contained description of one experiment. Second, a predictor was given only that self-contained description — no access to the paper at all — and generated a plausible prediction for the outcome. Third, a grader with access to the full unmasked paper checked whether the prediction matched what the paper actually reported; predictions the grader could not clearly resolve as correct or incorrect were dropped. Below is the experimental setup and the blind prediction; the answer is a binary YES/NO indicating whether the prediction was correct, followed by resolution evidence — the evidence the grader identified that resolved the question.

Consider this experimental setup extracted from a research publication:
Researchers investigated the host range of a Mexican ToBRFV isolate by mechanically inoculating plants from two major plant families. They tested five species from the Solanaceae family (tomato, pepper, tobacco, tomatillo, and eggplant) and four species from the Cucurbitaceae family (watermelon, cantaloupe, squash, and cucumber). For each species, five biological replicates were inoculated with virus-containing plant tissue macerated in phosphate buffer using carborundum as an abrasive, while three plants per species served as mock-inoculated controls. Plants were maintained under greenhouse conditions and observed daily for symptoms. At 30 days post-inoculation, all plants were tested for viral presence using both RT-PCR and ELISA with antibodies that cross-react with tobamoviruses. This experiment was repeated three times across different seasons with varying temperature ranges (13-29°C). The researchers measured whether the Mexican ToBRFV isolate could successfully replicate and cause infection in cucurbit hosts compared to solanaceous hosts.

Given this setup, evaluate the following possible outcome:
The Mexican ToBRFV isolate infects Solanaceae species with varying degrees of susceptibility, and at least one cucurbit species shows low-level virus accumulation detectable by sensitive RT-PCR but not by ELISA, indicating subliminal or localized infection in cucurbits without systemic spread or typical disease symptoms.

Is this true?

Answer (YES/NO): NO